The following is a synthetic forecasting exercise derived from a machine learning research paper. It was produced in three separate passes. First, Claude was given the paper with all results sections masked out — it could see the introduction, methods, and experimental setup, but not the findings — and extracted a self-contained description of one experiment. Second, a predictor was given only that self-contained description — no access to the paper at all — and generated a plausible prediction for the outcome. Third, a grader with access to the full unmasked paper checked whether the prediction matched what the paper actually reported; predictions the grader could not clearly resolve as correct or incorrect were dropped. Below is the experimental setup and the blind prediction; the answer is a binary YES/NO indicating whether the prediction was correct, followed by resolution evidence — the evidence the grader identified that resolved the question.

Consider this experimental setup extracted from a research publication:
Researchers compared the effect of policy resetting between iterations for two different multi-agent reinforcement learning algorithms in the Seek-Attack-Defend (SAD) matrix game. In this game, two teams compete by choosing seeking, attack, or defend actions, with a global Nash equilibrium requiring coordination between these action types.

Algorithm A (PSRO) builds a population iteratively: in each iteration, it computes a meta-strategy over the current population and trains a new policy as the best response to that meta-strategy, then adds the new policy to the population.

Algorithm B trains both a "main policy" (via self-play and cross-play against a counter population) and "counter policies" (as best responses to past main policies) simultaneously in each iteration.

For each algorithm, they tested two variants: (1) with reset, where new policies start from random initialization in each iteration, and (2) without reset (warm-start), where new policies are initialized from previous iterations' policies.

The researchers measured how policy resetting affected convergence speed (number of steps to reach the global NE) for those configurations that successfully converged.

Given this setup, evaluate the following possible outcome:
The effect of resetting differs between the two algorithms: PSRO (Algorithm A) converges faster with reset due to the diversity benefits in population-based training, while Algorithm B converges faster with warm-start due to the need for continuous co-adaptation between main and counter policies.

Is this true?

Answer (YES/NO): NO